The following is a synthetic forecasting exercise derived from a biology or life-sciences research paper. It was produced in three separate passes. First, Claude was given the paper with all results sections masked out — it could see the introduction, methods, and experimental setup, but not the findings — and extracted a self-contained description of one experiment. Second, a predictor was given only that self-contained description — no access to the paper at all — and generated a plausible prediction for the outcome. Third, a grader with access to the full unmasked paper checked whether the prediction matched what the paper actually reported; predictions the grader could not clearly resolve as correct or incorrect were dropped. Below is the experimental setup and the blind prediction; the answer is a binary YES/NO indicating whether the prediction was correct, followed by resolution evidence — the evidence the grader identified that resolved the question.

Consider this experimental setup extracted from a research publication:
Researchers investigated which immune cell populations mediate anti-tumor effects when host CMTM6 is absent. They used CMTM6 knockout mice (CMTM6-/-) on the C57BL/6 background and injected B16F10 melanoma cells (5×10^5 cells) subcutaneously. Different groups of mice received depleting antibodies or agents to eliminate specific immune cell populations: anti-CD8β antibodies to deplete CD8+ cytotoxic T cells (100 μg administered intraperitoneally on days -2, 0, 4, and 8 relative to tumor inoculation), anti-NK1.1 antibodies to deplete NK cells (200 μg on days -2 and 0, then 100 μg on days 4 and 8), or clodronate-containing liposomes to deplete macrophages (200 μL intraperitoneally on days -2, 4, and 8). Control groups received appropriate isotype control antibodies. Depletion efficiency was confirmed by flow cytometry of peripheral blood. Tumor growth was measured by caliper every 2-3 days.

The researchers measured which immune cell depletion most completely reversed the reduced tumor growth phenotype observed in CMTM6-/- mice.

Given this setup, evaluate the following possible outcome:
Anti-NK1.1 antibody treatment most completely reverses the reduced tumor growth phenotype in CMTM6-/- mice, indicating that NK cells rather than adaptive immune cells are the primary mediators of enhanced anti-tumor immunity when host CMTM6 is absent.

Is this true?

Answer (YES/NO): NO